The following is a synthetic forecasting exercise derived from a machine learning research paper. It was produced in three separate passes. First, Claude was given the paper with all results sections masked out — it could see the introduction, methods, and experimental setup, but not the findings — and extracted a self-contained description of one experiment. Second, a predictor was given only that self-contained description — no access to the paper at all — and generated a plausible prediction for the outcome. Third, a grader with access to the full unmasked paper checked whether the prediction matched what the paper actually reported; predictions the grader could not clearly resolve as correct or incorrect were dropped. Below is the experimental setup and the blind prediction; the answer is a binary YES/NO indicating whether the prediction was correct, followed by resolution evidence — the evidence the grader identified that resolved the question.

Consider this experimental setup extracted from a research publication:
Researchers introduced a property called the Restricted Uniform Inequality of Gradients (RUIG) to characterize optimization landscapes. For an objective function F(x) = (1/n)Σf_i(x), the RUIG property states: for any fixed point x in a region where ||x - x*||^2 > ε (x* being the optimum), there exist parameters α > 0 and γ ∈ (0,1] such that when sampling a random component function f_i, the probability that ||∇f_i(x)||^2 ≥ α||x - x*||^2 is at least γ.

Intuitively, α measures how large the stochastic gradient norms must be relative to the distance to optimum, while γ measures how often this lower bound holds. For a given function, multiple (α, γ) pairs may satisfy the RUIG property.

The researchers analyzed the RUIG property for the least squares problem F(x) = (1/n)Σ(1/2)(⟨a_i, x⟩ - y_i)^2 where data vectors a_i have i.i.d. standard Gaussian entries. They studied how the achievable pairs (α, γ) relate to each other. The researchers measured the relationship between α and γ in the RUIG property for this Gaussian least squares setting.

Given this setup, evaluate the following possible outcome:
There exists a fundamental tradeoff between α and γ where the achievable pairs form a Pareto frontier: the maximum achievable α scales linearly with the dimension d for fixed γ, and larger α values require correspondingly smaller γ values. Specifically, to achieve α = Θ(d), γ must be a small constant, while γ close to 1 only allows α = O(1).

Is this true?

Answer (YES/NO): NO